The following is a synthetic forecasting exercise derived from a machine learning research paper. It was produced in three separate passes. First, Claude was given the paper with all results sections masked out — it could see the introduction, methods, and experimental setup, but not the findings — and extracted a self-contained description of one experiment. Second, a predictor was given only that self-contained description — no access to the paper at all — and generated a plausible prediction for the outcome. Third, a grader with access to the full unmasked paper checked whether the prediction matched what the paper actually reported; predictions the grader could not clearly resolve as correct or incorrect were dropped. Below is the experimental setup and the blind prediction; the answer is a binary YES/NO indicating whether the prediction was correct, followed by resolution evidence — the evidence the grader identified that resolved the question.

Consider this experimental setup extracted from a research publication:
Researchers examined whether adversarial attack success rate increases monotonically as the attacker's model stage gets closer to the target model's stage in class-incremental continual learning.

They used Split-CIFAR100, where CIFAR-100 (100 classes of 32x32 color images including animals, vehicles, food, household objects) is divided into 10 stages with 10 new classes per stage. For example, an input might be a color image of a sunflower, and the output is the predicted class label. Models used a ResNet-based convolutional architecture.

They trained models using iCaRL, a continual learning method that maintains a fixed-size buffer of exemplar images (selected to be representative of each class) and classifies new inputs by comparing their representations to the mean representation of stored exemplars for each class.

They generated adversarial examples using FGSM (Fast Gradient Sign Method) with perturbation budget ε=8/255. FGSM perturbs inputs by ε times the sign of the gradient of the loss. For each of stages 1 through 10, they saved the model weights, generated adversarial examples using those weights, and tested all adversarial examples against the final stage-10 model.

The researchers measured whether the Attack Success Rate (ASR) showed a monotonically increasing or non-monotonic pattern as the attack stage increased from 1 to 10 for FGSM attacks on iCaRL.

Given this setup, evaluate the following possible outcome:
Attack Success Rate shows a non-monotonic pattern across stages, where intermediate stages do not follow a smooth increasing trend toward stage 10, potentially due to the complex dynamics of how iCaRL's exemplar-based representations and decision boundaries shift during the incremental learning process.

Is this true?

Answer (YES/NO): NO